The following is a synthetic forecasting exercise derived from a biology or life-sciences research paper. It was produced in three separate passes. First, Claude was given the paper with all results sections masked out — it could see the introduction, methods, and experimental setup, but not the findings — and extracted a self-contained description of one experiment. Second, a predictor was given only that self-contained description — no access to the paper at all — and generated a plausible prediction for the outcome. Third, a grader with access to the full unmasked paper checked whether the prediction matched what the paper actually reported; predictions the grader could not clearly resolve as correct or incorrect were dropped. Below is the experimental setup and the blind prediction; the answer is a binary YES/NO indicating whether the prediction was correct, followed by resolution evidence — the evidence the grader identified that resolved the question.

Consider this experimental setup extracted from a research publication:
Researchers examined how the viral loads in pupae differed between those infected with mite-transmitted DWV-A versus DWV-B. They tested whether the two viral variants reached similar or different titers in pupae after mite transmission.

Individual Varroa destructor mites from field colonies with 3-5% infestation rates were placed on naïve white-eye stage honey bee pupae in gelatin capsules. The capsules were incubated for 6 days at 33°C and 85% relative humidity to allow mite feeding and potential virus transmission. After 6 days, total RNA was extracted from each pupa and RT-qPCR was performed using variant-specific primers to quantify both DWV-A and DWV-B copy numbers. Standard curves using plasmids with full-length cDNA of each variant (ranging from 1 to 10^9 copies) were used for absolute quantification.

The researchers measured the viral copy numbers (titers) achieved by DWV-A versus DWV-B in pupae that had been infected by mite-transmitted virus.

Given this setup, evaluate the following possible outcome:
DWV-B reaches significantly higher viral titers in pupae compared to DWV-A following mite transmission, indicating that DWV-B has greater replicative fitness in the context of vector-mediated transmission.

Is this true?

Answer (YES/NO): NO